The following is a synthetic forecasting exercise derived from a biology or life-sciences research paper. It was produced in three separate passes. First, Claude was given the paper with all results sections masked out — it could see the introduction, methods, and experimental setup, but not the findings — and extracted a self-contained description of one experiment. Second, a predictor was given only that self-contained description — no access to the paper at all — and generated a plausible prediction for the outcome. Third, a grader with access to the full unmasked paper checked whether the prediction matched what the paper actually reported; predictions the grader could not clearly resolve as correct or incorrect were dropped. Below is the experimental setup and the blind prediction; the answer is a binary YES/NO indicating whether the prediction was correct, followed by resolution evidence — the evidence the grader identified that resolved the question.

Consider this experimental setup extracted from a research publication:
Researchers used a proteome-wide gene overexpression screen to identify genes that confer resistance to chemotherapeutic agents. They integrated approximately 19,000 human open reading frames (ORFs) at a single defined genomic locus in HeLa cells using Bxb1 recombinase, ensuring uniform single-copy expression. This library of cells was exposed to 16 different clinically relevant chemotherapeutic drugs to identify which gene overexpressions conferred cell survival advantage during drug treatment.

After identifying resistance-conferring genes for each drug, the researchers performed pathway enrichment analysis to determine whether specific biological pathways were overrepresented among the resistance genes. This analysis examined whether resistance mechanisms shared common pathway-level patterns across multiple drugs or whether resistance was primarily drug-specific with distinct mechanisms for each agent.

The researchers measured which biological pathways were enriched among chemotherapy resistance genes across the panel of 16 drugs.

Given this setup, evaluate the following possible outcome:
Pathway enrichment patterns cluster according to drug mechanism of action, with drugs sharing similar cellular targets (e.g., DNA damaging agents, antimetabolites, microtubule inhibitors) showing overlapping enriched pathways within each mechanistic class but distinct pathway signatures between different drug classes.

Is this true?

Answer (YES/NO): NO